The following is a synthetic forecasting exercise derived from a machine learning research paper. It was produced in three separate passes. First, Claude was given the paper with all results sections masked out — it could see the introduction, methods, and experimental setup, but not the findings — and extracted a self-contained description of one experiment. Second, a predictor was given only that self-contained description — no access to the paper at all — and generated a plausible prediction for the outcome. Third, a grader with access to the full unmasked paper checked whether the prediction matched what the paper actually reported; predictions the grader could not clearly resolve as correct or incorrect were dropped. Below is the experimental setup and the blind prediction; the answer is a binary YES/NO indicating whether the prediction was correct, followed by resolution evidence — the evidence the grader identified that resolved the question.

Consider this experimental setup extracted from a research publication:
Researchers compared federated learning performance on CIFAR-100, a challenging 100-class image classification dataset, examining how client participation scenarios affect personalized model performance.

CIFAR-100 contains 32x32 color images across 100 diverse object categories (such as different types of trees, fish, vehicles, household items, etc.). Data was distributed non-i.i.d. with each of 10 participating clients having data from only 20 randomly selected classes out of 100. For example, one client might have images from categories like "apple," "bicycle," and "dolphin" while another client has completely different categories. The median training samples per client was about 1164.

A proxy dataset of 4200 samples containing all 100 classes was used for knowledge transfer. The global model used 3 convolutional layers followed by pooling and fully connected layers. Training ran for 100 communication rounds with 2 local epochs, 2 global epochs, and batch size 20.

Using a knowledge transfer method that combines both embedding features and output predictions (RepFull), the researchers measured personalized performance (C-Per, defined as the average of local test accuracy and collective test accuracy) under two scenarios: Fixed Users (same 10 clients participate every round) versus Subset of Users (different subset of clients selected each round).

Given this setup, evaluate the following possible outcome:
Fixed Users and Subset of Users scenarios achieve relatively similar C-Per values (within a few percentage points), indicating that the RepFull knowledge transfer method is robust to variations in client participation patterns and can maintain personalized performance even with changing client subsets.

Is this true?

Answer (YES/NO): NO